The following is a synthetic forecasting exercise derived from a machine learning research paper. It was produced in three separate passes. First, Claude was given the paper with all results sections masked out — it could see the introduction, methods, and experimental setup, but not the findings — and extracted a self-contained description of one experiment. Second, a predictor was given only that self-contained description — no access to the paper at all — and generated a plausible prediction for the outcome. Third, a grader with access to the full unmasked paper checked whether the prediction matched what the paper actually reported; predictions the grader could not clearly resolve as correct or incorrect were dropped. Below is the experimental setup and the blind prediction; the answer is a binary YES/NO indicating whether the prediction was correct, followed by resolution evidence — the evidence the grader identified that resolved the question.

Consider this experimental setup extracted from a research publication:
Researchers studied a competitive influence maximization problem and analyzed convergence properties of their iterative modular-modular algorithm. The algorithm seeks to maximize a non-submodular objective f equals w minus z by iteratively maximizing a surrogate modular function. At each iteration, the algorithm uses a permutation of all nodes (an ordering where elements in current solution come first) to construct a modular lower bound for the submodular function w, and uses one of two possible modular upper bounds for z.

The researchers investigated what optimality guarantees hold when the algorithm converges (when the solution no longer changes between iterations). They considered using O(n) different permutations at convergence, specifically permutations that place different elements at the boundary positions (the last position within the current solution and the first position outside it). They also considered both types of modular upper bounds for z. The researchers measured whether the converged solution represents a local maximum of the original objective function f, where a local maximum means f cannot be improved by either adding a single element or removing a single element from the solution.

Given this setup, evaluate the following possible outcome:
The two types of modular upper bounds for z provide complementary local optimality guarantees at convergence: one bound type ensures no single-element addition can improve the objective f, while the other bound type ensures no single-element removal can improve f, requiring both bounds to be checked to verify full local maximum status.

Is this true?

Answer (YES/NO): YES